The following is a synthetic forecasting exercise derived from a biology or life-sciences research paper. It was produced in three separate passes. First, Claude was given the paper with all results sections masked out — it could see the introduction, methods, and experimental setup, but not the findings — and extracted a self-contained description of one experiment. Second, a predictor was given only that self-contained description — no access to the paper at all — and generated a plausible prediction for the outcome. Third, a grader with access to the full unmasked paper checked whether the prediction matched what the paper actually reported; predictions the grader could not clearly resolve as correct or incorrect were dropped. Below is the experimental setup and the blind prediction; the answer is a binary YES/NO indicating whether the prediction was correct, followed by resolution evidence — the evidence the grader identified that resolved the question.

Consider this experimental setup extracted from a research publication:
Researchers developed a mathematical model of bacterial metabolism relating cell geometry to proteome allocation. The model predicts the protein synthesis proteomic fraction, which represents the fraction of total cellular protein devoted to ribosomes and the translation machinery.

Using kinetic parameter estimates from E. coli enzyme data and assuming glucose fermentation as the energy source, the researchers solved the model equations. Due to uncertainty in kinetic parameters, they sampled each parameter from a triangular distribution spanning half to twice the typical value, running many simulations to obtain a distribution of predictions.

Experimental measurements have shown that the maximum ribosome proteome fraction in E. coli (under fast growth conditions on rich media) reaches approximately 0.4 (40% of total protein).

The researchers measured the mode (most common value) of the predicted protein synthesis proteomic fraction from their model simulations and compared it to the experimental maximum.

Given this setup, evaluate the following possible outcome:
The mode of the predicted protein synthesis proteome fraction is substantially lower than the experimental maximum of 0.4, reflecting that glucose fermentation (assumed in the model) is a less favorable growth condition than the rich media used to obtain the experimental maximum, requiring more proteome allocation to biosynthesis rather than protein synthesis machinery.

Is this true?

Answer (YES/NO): NO